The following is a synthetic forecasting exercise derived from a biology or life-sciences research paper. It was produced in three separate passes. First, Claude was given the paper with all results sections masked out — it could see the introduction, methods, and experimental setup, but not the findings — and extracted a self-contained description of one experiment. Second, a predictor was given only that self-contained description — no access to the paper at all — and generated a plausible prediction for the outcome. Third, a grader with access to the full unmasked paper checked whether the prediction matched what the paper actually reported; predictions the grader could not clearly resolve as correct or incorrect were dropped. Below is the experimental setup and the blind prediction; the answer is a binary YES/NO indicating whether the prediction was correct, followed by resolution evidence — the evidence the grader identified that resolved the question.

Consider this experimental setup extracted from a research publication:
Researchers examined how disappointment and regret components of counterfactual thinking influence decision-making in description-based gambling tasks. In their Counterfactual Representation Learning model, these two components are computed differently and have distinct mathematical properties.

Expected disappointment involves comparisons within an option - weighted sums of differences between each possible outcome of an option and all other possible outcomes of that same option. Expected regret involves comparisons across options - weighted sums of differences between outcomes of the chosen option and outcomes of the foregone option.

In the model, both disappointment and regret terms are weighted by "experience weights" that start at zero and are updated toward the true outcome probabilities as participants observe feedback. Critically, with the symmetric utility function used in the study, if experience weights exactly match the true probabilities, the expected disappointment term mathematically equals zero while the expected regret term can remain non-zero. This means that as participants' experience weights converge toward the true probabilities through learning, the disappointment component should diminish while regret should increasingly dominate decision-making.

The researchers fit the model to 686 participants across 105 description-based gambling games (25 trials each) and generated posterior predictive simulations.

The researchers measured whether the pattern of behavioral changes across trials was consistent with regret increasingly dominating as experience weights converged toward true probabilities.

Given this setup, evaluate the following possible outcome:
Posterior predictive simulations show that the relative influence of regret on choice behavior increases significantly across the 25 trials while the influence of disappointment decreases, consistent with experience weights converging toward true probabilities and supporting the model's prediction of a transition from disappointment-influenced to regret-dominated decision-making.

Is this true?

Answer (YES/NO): NO